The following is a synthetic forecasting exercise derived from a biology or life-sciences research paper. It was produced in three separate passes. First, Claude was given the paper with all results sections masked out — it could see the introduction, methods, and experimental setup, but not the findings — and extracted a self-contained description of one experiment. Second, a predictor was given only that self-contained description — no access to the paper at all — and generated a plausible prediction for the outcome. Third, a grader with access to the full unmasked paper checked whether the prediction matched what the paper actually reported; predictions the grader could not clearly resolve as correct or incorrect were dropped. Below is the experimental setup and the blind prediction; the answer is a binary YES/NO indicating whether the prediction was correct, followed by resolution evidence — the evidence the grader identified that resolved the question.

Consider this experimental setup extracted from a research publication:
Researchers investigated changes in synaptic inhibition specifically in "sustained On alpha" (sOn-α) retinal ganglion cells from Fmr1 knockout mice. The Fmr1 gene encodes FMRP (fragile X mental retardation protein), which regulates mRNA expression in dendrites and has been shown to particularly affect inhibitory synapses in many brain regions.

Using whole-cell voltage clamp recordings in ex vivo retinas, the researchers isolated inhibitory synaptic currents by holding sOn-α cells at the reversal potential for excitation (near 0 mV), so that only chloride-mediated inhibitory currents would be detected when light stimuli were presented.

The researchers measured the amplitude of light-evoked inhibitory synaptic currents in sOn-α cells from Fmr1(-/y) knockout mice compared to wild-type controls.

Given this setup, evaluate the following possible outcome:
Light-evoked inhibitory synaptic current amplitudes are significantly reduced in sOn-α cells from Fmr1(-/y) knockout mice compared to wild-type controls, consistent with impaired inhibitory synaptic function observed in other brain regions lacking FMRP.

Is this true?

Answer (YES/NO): NO